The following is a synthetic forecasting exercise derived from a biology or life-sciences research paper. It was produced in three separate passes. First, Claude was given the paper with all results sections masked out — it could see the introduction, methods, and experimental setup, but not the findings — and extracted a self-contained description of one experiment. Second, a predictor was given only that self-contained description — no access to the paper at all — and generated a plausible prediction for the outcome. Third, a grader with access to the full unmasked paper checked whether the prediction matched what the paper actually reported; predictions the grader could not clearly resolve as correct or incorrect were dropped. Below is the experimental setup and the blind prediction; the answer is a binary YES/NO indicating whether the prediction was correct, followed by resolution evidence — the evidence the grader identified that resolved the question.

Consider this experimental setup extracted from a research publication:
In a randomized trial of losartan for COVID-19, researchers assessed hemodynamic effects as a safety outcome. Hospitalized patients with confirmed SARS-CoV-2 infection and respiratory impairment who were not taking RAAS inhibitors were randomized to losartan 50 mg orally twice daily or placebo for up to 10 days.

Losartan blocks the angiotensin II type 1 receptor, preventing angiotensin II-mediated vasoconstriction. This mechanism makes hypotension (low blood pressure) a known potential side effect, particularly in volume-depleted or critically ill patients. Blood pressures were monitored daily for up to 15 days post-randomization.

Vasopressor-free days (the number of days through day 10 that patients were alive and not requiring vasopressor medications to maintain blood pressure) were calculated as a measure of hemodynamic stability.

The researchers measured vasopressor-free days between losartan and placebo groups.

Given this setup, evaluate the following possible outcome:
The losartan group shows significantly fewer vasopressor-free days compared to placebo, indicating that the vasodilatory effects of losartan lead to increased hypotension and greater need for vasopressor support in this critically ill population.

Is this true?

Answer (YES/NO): YES